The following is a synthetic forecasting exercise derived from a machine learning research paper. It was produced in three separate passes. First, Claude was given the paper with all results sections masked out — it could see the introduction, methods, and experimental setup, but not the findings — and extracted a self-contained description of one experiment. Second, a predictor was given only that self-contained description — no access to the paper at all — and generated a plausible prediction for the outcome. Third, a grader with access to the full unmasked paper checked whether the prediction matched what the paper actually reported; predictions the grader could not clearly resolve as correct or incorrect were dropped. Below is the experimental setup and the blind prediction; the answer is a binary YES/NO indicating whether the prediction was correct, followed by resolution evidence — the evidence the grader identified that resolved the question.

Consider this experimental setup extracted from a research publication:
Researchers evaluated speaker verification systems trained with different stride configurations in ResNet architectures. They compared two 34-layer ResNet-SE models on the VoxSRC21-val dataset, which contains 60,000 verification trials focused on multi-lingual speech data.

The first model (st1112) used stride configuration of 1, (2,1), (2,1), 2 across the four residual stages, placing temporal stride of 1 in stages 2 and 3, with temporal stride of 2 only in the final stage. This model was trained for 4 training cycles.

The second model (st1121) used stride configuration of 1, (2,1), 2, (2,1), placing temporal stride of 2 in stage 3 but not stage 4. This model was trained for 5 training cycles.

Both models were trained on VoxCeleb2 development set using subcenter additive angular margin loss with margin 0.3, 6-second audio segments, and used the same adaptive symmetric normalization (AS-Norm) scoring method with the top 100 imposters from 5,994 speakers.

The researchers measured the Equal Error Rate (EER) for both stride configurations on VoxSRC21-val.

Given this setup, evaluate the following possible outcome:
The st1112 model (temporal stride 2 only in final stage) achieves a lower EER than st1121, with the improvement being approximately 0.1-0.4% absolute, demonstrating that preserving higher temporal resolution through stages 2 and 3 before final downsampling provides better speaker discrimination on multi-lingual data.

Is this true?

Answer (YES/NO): YES